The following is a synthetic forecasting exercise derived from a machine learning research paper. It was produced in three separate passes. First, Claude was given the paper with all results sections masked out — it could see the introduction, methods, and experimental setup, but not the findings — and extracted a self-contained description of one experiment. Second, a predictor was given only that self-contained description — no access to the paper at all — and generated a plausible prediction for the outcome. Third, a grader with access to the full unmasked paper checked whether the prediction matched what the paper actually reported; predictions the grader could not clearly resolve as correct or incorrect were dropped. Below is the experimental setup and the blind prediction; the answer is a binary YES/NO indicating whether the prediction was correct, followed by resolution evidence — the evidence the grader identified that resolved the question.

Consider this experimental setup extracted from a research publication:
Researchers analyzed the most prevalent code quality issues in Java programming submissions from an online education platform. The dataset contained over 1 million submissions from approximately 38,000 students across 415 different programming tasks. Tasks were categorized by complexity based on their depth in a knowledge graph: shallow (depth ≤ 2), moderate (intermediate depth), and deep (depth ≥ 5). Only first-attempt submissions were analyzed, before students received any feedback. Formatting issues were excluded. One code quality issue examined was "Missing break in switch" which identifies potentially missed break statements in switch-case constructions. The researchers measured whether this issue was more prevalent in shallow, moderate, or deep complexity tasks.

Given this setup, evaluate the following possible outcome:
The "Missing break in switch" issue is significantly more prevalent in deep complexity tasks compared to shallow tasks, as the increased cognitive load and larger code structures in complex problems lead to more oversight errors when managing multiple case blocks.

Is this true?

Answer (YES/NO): NO